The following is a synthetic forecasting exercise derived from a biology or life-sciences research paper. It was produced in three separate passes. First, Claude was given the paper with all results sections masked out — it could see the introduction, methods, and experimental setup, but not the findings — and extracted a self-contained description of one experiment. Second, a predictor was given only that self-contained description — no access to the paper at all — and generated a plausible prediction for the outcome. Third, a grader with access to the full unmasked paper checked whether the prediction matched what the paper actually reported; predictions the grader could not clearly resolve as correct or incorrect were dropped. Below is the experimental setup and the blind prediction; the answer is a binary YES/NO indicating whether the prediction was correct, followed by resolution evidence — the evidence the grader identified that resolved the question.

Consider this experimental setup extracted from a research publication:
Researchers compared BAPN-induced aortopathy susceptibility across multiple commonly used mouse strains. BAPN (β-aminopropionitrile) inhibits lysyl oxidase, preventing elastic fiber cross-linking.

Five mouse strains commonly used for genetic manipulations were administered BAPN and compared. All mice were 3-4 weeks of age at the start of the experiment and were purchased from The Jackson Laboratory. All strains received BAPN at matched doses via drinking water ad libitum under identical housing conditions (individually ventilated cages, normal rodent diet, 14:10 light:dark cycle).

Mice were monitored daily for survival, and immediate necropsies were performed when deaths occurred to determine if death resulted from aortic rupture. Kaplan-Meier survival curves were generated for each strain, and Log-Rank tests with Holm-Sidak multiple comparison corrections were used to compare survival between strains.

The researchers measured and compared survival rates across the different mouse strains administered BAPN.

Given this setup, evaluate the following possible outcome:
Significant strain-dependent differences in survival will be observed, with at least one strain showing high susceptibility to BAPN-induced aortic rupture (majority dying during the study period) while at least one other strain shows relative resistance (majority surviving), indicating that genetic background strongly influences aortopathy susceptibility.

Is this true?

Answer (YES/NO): YES